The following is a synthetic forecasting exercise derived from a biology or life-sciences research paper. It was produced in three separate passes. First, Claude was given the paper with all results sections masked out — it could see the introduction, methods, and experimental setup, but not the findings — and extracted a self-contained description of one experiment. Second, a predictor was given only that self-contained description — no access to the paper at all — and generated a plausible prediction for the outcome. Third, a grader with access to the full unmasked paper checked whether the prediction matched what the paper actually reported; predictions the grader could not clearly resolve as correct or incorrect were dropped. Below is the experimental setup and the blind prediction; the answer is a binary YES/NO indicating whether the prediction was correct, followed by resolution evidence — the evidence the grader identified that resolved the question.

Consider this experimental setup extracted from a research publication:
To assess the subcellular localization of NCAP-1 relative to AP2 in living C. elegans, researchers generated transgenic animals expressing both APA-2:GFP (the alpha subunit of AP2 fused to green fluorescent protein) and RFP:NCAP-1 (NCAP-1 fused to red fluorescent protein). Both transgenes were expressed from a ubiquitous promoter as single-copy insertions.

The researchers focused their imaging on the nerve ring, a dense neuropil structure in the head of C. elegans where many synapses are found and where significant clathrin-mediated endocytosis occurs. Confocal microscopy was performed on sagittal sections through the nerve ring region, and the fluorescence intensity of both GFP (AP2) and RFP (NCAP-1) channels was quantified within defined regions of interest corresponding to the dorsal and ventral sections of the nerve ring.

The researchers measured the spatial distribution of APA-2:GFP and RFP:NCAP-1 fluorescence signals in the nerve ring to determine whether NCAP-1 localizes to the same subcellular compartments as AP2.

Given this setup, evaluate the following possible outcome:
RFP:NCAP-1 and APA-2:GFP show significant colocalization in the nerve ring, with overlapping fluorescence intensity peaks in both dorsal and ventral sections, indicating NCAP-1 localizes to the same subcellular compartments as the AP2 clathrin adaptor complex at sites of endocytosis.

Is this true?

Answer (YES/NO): NO